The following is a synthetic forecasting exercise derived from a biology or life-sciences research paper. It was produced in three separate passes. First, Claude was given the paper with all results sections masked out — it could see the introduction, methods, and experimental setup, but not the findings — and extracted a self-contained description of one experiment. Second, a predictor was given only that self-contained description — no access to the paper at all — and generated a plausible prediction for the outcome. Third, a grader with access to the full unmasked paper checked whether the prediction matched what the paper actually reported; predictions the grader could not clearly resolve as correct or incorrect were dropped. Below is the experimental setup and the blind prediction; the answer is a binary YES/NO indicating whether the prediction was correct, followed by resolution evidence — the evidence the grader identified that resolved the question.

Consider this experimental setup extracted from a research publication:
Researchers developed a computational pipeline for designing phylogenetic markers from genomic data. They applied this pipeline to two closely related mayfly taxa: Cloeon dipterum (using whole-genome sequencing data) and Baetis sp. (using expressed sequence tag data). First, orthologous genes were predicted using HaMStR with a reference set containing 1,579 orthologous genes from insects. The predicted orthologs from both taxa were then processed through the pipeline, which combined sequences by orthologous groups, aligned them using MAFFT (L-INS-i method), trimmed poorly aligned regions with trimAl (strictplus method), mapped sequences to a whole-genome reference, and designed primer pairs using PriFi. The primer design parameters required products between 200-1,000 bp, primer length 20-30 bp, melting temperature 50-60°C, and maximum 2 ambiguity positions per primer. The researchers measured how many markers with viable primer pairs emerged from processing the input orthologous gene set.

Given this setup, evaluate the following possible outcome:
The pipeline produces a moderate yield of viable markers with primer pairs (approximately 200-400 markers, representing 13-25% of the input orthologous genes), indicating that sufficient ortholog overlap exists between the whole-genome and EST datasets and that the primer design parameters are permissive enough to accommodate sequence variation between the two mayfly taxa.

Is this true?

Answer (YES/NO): NO